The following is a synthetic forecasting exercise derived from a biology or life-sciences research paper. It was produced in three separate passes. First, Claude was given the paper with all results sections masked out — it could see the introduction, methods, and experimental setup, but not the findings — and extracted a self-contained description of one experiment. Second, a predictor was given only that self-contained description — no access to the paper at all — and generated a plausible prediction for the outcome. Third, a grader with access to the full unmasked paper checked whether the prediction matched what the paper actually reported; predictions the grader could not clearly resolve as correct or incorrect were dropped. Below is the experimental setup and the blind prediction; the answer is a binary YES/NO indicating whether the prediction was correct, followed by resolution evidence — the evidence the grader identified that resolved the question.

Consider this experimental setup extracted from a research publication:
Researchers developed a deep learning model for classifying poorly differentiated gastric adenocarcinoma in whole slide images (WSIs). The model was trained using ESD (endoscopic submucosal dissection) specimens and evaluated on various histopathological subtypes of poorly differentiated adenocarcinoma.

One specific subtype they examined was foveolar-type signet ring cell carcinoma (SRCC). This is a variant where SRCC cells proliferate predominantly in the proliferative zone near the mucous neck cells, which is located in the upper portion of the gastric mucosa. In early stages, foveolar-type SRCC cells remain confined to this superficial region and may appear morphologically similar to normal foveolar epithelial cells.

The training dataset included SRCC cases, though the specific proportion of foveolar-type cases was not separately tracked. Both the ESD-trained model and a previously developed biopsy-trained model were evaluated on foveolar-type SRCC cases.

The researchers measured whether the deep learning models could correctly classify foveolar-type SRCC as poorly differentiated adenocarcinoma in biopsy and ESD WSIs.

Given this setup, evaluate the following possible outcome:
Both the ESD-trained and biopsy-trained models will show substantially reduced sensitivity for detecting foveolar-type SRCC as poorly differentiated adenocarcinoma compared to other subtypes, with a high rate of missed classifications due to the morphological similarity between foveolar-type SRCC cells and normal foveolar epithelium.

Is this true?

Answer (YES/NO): YES